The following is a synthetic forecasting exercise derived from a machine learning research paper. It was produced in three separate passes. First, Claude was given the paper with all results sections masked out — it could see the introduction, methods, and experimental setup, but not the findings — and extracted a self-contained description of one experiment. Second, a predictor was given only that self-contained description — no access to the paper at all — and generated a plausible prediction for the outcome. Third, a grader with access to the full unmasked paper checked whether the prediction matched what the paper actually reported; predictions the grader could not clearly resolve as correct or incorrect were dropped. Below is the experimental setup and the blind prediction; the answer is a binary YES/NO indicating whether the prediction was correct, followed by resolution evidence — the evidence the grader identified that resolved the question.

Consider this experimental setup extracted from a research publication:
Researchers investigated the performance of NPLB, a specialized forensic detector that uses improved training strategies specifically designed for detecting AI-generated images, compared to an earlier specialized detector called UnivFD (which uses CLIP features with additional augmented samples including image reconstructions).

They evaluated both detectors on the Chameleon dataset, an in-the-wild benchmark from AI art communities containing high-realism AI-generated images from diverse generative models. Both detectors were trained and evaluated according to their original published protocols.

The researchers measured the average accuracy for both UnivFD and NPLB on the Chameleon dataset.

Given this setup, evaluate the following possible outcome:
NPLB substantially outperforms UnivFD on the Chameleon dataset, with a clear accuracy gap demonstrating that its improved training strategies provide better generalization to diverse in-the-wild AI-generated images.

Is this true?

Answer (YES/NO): YES